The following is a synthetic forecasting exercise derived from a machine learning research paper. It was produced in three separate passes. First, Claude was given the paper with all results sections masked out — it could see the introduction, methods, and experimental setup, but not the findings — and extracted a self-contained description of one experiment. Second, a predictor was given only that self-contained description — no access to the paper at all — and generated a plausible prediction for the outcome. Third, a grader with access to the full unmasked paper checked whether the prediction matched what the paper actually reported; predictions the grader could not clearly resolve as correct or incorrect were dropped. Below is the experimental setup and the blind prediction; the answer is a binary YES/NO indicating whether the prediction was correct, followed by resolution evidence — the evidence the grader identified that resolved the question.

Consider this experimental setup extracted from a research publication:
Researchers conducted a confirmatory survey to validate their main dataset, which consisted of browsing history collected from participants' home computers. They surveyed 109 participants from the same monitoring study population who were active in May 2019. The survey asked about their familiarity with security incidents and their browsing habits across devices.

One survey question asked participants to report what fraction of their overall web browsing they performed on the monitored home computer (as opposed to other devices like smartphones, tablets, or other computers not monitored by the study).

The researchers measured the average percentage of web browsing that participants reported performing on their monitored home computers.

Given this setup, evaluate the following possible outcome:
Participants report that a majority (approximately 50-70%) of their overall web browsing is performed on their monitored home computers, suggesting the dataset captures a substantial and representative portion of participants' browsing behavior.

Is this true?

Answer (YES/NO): YES